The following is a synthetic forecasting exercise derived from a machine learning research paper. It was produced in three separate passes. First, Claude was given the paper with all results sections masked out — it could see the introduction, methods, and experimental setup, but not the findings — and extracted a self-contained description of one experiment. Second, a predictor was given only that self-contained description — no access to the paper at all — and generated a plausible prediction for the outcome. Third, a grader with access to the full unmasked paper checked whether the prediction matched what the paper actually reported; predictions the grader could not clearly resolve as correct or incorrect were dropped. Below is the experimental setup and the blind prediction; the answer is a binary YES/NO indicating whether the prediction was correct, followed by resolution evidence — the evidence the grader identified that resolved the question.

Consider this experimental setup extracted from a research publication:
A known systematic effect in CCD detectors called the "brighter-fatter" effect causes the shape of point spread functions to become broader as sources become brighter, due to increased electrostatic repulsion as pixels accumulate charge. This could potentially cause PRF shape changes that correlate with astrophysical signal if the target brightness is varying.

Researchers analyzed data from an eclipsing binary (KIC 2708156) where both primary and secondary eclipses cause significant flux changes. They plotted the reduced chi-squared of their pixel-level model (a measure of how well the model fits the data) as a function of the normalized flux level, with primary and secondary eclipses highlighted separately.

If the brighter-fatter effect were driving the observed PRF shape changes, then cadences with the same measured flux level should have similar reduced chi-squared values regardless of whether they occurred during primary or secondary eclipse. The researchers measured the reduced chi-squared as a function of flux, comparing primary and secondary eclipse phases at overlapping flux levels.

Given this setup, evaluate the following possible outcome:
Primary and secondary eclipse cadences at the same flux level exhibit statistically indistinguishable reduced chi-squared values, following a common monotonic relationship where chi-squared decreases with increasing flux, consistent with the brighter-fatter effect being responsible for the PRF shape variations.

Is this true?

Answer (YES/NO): NO